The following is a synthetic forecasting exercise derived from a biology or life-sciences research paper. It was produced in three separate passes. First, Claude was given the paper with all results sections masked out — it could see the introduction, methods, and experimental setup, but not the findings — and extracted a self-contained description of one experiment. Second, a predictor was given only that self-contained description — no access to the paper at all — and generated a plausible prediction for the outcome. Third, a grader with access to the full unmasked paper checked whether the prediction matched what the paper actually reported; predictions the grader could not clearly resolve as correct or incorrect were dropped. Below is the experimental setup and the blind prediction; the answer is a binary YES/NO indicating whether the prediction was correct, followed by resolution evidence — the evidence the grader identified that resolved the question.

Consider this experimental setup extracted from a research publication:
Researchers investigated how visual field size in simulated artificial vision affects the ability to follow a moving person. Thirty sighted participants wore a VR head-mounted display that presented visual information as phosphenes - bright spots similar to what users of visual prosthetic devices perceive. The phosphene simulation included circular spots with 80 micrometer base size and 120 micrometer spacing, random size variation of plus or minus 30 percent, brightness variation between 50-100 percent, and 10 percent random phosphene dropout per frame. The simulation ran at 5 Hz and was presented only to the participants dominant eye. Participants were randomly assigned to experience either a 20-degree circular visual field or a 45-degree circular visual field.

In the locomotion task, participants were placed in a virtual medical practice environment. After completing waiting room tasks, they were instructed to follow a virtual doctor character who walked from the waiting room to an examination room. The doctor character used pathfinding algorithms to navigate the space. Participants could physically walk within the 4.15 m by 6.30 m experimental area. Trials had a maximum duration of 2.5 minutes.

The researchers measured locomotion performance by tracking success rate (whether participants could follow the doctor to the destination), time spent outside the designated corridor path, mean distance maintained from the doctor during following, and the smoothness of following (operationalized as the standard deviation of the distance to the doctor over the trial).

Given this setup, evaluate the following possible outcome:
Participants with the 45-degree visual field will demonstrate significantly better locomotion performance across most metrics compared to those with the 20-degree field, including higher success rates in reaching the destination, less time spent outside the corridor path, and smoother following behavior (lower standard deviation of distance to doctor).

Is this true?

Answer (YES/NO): YES